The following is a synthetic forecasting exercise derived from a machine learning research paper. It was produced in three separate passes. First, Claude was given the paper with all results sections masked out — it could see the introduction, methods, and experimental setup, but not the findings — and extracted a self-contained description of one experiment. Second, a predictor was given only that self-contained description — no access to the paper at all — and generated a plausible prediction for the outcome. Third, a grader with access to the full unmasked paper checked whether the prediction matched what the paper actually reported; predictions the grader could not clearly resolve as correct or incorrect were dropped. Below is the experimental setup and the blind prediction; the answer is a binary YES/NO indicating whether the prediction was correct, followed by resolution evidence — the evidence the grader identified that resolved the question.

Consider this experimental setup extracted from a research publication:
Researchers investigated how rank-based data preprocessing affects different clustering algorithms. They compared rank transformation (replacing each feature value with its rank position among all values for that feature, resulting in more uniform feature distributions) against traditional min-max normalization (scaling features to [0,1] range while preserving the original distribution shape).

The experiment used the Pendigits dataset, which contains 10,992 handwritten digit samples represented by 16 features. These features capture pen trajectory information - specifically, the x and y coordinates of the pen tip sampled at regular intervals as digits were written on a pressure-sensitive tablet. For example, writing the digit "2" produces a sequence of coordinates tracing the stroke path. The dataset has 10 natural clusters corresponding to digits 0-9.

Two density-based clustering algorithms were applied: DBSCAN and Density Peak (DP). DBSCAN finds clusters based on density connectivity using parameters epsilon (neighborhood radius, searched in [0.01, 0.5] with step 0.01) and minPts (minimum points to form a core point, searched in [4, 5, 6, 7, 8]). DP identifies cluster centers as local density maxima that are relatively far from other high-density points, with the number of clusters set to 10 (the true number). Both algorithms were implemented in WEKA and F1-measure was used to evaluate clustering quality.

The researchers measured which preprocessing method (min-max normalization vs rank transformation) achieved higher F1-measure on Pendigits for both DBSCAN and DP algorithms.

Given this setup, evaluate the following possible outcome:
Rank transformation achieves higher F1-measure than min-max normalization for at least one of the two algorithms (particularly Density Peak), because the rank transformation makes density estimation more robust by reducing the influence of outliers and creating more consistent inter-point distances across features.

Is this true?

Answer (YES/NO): NO